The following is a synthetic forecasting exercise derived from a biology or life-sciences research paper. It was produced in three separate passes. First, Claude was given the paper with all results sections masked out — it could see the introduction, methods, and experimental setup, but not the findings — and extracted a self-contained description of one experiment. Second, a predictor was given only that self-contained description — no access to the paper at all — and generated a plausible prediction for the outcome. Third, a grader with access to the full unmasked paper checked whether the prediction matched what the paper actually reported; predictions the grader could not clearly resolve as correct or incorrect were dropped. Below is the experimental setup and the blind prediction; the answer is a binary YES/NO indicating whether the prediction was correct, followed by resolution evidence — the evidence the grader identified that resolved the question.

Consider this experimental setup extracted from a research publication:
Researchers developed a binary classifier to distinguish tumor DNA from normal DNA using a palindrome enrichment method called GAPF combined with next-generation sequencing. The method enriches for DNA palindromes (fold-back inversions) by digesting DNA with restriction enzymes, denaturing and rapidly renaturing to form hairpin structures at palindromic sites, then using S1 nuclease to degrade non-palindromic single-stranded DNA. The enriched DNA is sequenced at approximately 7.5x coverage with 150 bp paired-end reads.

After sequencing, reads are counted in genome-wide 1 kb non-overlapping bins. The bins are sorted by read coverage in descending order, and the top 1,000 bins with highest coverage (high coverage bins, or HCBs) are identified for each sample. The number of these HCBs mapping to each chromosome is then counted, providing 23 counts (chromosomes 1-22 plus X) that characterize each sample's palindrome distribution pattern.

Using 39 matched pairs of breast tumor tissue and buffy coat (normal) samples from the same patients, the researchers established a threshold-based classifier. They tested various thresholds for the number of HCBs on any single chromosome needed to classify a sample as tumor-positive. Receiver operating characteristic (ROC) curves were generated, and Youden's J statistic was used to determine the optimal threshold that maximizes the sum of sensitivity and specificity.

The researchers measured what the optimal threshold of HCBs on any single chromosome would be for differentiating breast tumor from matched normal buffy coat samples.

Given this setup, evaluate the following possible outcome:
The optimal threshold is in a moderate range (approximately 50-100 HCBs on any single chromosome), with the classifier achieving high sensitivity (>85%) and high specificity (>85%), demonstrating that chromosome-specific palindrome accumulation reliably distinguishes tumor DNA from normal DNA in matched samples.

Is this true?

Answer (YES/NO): YES